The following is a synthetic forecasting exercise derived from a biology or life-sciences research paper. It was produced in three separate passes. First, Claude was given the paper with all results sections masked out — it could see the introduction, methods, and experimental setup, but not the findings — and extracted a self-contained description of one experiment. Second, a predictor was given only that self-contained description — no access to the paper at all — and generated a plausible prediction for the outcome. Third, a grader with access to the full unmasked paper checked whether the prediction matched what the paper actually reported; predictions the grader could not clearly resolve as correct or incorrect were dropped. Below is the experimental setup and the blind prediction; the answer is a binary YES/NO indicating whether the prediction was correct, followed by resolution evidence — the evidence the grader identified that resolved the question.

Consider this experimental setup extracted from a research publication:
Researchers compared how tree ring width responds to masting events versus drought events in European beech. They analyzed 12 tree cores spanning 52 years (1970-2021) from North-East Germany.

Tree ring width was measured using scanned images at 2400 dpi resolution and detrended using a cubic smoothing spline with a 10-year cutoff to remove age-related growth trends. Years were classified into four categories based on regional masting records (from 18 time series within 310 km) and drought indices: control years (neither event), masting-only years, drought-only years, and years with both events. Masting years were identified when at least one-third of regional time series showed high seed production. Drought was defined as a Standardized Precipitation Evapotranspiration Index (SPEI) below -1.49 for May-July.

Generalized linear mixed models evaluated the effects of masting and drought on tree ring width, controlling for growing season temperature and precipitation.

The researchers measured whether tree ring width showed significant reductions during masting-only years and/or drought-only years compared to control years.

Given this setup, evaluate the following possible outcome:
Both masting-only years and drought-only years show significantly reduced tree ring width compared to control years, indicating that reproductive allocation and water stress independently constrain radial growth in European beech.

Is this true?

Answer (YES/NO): NO